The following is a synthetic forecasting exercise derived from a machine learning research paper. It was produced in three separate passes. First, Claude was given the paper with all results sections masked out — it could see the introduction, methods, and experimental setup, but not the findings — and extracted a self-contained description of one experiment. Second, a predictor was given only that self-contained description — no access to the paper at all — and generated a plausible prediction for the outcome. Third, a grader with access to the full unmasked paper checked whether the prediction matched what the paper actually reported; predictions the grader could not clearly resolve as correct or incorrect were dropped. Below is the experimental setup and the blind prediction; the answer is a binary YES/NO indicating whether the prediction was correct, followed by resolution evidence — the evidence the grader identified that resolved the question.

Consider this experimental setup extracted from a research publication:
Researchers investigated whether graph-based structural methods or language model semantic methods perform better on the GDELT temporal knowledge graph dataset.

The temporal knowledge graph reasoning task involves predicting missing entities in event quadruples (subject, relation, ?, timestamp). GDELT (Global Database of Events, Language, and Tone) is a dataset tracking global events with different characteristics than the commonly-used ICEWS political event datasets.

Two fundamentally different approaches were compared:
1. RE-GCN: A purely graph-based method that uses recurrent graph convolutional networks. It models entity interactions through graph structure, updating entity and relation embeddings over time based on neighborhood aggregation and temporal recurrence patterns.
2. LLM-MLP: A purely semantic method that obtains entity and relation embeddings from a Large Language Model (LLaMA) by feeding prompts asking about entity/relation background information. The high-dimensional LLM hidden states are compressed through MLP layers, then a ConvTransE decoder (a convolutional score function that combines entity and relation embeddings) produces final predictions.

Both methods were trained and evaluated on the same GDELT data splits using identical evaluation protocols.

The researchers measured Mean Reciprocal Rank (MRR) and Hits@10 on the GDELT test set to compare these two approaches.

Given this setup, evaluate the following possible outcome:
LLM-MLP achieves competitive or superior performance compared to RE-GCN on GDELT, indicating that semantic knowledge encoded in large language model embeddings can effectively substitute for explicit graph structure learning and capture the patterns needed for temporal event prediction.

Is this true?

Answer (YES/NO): NO